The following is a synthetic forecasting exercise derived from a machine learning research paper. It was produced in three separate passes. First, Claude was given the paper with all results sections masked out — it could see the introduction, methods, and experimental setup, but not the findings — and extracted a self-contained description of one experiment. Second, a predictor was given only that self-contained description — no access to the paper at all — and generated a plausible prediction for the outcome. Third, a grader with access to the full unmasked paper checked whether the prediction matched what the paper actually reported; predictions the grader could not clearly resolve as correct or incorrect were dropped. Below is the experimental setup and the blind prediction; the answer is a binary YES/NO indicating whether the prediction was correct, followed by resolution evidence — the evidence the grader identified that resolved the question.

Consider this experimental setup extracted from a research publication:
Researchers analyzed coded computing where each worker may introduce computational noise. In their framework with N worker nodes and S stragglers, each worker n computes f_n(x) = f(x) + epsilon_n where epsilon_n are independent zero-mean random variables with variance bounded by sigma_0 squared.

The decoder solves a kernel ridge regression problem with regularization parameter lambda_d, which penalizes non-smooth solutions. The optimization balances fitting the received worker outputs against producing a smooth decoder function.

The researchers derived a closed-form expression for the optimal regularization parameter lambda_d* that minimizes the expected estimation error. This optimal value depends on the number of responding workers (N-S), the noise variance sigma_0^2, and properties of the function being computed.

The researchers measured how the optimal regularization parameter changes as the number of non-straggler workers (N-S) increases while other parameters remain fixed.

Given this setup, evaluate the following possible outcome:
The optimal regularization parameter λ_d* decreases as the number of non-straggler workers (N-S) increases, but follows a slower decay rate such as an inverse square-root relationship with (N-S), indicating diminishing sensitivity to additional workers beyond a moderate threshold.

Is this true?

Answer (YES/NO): NO